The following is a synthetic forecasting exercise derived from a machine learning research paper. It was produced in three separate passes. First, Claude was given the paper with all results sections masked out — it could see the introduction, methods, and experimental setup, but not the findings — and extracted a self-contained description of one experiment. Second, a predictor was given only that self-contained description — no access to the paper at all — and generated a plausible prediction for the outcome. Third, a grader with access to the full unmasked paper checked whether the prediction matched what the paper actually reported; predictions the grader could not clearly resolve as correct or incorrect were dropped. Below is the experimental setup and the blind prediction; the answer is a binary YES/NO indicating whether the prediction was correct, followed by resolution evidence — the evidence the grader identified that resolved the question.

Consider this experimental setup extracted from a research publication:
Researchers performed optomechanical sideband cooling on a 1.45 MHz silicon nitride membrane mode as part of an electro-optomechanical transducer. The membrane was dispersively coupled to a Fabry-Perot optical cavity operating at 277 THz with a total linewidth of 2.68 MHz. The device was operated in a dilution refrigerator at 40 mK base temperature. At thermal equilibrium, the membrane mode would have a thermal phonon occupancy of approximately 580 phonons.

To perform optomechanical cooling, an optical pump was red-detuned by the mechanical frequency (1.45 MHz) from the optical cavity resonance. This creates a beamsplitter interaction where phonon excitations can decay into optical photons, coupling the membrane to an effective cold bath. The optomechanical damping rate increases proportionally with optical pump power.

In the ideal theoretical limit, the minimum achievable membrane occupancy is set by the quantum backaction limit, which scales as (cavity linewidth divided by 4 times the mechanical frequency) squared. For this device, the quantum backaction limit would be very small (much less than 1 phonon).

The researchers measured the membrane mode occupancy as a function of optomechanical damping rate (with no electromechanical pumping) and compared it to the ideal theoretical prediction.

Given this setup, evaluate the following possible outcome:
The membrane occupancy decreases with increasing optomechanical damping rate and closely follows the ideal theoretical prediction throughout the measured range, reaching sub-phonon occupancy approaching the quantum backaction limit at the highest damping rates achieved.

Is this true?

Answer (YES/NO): NO